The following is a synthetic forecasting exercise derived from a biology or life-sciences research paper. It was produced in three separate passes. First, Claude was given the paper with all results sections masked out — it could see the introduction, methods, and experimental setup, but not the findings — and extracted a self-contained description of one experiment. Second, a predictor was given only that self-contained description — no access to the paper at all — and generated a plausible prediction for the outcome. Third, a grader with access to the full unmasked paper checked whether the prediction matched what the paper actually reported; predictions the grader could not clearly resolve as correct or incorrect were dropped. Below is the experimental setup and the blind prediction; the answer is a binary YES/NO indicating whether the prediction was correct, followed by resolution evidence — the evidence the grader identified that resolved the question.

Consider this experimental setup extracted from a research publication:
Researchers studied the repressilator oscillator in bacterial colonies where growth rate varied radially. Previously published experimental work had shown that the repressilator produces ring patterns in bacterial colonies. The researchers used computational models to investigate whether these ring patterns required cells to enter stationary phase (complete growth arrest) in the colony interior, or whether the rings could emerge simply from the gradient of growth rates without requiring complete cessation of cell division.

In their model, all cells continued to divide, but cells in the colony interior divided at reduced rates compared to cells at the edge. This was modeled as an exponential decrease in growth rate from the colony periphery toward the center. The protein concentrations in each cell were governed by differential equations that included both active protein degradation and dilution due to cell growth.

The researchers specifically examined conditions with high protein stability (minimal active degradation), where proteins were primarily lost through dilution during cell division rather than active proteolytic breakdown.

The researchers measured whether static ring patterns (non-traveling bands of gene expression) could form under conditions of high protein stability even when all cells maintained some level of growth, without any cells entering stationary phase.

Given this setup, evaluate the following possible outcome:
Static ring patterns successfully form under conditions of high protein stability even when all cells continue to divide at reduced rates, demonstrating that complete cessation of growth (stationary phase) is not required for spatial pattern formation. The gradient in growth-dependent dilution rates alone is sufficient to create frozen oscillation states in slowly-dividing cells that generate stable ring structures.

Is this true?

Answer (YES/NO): YES